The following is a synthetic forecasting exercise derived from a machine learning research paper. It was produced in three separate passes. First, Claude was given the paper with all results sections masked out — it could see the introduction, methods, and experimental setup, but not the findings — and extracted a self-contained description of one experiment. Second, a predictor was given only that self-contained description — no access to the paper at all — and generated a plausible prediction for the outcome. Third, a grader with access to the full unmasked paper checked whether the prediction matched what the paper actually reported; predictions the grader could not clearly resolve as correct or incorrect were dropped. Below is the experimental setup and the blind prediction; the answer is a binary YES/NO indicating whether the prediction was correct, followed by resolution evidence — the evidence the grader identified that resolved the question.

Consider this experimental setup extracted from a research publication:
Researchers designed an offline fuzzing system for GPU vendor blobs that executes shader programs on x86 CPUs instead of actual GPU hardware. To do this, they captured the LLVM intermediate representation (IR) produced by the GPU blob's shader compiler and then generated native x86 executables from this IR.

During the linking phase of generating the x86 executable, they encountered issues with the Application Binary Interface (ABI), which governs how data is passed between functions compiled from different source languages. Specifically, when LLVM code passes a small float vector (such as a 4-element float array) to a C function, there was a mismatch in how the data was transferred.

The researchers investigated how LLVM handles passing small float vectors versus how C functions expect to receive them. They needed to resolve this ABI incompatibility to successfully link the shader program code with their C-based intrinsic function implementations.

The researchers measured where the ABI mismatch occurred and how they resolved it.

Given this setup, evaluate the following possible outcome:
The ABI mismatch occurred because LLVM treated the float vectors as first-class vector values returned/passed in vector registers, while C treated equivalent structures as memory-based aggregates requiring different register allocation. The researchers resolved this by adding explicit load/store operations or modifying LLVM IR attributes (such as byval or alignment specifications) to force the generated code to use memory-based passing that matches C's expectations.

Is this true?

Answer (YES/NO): NO